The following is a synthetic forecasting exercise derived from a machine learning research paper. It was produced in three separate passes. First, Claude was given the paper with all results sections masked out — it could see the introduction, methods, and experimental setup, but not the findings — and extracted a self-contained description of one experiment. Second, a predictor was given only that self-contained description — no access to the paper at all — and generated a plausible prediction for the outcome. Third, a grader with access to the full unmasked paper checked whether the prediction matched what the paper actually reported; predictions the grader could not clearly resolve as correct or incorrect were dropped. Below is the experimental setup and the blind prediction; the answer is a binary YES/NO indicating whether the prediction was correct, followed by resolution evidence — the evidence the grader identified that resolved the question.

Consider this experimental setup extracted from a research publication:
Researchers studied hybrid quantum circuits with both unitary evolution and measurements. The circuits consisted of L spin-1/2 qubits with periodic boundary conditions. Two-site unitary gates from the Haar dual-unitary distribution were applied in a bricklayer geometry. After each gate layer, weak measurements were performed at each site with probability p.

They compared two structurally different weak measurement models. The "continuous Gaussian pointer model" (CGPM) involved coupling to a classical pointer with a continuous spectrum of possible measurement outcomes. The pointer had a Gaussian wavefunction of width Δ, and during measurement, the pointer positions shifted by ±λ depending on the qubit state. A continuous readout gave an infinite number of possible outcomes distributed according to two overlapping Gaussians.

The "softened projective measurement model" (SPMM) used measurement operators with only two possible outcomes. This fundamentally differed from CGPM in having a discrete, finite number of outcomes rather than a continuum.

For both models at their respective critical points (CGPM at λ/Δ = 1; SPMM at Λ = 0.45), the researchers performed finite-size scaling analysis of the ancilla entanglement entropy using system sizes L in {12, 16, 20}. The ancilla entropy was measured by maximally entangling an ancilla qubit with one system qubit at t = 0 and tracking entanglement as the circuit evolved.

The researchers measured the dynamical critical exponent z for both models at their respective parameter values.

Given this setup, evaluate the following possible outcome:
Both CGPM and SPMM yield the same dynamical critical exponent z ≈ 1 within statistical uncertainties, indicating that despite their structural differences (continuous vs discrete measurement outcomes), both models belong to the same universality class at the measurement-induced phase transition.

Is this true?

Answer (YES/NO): YES